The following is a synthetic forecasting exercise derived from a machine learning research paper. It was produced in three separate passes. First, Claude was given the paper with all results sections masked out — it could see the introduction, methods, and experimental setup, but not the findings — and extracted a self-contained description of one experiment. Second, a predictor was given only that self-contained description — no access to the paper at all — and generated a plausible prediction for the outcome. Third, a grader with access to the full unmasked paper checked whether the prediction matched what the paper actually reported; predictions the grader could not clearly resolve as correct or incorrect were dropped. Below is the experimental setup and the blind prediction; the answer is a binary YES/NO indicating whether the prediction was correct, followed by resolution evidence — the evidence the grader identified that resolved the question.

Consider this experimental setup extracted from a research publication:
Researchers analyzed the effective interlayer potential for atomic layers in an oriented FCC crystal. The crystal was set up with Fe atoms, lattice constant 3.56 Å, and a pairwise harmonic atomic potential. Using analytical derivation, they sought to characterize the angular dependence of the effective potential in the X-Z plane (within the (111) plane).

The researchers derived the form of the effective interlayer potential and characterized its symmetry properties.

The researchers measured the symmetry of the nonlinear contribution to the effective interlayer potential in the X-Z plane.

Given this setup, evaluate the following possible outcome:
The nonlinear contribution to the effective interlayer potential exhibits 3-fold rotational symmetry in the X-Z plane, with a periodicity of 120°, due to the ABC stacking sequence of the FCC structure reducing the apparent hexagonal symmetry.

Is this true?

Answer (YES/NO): YES